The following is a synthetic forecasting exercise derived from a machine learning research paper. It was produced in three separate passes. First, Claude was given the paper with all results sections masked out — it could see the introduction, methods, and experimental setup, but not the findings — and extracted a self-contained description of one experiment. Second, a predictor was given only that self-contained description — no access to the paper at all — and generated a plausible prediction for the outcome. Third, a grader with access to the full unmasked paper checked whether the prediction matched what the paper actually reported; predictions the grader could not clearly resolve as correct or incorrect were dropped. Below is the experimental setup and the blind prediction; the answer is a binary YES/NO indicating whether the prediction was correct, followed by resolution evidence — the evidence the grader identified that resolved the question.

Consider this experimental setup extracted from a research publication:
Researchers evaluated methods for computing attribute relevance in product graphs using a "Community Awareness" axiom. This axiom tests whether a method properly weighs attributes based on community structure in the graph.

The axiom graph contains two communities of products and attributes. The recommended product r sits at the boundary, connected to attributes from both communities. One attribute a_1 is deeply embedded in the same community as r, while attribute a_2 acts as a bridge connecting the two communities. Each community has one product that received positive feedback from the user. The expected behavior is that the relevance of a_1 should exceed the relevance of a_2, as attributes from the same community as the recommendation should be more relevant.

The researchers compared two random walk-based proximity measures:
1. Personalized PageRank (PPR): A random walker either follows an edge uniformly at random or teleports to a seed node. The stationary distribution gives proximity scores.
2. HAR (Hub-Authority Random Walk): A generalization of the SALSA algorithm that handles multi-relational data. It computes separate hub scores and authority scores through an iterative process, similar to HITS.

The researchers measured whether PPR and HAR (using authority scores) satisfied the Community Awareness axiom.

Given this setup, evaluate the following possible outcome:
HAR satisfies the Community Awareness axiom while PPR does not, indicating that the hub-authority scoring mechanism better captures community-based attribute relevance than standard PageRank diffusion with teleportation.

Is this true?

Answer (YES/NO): NO